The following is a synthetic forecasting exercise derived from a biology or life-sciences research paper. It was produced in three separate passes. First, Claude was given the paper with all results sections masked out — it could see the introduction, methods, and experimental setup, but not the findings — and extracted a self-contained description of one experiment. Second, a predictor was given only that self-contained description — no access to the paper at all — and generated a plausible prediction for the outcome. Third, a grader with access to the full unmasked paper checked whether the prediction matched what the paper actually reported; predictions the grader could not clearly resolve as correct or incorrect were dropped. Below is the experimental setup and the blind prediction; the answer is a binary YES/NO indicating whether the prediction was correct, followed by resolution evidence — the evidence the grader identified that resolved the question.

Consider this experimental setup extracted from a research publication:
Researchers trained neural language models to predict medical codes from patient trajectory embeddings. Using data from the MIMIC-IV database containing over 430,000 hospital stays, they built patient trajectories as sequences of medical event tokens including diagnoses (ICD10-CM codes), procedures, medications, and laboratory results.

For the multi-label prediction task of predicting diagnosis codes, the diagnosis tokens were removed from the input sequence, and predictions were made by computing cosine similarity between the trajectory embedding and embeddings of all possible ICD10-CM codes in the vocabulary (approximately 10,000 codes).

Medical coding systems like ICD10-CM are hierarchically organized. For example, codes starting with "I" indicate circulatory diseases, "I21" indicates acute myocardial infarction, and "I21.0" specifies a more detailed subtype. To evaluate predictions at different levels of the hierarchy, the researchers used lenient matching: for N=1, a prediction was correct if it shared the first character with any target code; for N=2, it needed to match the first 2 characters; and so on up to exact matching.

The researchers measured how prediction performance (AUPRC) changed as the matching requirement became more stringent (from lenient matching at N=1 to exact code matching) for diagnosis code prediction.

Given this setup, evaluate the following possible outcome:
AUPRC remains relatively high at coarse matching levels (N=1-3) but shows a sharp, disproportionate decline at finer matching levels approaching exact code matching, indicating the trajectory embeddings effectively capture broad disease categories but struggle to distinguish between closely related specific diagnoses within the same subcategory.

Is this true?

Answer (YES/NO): NO